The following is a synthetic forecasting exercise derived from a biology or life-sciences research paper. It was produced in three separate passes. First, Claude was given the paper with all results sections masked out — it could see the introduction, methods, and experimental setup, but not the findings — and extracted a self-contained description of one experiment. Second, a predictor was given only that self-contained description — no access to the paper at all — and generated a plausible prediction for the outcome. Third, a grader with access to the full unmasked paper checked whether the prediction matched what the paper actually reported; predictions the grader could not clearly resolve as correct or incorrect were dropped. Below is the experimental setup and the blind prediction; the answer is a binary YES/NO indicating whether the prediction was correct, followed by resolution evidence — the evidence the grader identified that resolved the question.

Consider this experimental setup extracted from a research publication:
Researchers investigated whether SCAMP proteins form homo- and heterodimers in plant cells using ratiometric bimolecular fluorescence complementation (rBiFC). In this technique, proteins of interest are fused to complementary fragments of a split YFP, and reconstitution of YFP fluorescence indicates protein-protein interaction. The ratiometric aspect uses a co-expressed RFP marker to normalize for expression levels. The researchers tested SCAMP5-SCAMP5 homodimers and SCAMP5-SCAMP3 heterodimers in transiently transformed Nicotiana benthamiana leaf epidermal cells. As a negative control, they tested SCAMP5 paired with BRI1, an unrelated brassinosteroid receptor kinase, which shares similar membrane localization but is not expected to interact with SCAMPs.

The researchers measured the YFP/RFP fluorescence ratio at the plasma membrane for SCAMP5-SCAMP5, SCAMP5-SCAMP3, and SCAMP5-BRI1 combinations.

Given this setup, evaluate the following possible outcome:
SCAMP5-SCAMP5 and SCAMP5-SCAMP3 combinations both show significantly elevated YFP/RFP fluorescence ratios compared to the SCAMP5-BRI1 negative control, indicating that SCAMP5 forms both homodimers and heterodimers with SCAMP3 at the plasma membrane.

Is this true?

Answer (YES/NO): YES